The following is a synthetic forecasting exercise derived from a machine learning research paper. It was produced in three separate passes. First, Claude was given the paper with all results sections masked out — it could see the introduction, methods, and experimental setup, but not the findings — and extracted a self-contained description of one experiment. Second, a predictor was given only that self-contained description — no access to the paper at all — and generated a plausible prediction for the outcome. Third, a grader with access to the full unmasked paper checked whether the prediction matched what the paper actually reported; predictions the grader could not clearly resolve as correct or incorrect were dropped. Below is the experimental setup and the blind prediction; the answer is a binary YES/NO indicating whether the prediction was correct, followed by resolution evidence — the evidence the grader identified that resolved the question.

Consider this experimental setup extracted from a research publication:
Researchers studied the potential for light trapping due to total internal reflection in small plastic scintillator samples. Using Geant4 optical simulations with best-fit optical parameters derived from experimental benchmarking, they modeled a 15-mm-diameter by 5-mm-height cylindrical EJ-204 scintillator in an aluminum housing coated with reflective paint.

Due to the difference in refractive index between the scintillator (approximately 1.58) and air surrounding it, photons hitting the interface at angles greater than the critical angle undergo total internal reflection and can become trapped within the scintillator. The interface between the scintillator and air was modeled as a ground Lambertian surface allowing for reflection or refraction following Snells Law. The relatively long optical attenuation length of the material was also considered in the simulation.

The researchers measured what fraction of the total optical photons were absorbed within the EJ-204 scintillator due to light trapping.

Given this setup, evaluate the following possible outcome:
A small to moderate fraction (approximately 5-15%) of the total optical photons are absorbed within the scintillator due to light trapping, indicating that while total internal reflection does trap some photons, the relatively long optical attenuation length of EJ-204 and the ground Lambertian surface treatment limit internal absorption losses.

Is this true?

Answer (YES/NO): NO